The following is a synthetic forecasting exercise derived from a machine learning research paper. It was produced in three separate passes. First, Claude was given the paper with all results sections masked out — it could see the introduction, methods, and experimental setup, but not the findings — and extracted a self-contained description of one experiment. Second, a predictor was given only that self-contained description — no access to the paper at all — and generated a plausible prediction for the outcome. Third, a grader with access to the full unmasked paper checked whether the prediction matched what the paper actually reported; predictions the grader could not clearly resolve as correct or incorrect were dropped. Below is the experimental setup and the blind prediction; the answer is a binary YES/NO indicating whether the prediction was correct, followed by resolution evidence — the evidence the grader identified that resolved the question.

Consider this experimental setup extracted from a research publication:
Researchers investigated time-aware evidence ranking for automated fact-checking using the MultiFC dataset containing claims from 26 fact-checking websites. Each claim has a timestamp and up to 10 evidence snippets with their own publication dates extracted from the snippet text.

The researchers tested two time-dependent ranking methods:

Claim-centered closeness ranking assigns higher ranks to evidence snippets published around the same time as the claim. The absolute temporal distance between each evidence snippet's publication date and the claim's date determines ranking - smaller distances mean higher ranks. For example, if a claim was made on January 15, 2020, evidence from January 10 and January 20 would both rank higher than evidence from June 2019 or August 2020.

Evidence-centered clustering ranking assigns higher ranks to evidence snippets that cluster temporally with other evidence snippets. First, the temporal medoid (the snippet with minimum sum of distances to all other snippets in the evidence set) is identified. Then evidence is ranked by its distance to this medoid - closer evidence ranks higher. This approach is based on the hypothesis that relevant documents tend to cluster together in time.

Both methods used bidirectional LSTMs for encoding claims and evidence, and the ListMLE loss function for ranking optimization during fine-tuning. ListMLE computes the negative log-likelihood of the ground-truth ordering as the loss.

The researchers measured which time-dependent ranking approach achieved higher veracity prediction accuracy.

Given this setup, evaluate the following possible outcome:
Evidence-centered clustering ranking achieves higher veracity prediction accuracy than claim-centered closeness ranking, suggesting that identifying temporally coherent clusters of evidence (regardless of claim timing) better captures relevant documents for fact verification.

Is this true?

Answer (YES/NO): YES